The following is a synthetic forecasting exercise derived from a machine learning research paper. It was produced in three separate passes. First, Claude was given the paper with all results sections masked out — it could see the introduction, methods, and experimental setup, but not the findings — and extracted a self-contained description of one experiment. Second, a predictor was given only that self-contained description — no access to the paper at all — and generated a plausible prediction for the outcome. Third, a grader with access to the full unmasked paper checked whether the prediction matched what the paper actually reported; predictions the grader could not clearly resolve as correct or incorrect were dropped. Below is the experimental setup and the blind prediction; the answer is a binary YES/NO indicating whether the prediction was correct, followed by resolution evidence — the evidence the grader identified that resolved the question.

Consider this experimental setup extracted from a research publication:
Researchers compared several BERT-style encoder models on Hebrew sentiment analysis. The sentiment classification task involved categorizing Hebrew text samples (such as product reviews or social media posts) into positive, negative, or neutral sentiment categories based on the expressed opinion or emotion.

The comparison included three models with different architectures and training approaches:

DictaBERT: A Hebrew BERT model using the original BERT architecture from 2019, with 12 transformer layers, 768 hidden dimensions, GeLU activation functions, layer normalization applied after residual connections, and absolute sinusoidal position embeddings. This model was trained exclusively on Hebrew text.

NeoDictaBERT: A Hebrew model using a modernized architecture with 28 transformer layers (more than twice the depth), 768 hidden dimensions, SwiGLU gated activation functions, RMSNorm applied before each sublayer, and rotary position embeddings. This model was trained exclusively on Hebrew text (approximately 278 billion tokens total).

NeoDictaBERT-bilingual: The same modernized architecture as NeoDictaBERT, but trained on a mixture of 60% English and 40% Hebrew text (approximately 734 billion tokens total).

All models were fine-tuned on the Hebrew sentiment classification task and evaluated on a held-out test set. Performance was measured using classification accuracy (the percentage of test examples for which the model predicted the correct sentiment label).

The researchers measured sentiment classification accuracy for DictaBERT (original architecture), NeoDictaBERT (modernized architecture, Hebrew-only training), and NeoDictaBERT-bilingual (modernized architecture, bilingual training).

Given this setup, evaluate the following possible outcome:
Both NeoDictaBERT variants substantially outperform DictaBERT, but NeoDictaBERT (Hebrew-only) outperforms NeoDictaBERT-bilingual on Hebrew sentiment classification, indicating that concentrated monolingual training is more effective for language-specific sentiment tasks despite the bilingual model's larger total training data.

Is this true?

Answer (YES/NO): NO